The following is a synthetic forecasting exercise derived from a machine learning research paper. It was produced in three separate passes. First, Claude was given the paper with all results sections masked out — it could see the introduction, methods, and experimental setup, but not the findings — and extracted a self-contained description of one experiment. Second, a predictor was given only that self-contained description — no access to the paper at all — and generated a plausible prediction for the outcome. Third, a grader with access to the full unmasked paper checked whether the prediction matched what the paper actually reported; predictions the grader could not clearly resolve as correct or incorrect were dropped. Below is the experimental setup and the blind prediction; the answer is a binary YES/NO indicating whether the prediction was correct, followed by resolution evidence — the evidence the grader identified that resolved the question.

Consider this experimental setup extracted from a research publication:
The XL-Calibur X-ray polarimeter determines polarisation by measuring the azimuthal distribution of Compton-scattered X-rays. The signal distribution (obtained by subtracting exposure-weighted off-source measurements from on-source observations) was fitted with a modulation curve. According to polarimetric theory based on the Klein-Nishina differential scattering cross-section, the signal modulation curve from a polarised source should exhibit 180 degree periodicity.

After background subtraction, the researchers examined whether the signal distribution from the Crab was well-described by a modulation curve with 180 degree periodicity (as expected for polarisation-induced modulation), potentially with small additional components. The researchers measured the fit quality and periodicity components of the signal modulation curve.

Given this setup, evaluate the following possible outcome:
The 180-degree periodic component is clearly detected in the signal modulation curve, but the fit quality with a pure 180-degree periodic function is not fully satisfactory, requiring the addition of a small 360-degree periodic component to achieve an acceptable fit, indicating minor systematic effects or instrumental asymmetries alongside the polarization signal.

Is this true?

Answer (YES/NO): YES